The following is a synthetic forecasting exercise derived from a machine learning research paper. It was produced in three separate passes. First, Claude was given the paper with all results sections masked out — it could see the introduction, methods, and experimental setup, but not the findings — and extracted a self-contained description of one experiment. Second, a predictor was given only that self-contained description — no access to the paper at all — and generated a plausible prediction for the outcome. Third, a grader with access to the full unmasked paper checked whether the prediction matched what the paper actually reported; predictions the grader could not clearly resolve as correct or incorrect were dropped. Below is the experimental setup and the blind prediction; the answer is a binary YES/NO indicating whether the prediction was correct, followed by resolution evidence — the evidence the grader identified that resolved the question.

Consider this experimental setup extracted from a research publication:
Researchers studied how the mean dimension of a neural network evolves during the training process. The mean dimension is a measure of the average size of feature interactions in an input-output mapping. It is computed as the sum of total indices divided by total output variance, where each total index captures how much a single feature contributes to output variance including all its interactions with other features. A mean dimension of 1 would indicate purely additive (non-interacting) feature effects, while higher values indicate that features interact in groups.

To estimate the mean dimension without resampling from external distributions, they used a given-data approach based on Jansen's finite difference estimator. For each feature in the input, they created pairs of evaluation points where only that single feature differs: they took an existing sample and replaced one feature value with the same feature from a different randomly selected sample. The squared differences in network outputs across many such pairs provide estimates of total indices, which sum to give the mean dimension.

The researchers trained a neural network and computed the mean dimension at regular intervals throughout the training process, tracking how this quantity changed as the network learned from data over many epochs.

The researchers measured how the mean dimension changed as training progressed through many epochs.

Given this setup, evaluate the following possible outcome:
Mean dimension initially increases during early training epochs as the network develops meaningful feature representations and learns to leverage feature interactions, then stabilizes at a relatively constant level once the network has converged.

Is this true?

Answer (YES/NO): YES